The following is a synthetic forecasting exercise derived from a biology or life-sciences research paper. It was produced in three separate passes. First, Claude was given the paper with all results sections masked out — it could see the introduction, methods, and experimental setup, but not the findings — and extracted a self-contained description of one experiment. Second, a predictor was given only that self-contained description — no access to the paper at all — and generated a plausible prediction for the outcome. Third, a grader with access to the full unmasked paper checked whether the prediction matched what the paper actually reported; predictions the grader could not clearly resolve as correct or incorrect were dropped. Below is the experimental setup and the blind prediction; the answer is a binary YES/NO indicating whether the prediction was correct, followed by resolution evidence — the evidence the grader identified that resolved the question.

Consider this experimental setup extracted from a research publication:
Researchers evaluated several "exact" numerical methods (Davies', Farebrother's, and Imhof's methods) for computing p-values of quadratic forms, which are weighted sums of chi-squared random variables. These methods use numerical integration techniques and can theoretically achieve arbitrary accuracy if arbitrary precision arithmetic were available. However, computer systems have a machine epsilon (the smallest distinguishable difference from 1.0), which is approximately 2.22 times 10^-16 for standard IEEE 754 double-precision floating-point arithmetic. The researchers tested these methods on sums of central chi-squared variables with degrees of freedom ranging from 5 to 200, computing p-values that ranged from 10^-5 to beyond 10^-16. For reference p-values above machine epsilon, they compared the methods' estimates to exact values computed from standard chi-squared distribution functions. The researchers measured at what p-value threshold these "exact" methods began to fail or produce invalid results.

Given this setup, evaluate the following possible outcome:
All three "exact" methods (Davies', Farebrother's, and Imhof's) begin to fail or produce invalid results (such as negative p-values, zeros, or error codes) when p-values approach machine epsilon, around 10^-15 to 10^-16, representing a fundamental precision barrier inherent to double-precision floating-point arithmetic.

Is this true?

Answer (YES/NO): NO